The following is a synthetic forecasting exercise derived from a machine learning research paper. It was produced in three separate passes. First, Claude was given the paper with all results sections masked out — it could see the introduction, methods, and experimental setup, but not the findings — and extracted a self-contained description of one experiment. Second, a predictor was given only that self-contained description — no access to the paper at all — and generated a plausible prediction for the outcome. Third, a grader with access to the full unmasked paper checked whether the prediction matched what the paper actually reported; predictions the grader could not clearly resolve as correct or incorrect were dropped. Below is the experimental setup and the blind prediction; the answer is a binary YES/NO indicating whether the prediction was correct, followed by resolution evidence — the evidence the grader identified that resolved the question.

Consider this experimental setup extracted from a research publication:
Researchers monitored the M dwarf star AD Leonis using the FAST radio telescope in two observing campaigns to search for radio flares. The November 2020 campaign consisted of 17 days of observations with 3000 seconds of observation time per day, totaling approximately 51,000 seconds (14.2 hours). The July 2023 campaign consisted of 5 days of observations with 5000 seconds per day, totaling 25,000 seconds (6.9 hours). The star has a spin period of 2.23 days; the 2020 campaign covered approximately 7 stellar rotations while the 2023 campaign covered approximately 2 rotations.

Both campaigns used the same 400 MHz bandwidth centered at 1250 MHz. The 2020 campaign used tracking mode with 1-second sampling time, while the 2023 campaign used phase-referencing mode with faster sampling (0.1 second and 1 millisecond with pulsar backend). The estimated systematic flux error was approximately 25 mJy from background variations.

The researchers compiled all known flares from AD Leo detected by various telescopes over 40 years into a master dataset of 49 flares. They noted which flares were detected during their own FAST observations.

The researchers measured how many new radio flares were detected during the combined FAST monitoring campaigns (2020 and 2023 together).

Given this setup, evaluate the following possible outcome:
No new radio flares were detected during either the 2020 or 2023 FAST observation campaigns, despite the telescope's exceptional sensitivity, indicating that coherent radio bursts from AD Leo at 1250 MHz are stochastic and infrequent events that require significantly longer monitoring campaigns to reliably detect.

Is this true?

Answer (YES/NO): NO